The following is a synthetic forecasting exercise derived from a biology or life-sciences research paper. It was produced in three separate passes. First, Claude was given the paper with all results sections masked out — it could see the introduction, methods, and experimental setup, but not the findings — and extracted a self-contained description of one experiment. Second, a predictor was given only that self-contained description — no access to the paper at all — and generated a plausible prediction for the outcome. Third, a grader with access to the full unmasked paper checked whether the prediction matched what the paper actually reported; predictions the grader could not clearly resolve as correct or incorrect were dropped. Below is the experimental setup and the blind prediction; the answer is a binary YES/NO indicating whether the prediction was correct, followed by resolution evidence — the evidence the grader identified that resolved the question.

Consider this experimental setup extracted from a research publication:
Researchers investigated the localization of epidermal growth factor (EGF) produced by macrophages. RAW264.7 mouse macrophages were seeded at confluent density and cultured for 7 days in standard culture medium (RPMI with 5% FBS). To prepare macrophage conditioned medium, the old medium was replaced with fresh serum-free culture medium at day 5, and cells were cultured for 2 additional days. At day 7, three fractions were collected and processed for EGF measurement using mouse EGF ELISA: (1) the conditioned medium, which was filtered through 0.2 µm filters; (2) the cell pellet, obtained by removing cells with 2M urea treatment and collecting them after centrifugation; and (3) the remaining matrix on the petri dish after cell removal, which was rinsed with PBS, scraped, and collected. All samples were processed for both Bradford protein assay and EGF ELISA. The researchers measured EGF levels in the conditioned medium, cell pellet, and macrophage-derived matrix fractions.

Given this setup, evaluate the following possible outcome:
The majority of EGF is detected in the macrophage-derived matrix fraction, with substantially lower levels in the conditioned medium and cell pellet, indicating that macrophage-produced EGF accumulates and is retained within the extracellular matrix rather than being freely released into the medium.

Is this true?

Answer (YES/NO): NO